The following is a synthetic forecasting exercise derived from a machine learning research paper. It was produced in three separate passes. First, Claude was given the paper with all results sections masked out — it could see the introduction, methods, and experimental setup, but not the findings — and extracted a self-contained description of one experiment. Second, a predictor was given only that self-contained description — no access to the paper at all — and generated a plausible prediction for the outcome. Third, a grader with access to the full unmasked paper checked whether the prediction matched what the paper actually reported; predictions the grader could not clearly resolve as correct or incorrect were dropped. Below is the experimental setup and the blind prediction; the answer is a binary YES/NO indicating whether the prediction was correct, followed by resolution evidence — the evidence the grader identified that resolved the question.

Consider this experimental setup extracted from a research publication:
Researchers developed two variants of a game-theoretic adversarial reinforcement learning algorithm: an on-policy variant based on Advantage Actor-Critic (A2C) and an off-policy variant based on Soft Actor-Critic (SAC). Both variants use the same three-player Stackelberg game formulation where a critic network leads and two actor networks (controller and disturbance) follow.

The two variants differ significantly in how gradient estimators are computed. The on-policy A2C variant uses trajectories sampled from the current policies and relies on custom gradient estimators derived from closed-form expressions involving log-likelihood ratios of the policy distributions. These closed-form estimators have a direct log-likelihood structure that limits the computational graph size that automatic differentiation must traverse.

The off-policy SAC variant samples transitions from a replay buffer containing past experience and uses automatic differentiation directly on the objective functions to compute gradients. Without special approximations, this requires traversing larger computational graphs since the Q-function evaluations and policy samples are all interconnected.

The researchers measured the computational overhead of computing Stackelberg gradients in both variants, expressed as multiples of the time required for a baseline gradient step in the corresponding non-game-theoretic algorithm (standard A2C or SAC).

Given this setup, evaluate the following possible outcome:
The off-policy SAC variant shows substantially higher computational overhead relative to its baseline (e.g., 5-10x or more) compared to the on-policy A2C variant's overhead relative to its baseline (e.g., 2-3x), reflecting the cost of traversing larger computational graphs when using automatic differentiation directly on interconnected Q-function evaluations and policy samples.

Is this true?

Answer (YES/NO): NO